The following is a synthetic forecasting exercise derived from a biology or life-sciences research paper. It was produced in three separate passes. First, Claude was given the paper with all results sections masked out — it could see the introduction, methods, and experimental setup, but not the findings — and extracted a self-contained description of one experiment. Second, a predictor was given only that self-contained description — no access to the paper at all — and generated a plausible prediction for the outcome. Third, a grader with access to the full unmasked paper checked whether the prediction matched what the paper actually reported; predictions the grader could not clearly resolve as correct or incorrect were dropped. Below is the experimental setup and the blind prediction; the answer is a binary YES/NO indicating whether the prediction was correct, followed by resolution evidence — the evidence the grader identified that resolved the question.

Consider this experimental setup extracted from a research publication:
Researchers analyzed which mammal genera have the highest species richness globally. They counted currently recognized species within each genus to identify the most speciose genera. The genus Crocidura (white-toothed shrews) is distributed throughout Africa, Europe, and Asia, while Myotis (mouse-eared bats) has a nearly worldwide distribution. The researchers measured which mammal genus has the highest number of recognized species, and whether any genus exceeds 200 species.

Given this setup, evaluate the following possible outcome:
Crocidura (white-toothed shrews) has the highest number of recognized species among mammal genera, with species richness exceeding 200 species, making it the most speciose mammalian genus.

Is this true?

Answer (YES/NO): YES